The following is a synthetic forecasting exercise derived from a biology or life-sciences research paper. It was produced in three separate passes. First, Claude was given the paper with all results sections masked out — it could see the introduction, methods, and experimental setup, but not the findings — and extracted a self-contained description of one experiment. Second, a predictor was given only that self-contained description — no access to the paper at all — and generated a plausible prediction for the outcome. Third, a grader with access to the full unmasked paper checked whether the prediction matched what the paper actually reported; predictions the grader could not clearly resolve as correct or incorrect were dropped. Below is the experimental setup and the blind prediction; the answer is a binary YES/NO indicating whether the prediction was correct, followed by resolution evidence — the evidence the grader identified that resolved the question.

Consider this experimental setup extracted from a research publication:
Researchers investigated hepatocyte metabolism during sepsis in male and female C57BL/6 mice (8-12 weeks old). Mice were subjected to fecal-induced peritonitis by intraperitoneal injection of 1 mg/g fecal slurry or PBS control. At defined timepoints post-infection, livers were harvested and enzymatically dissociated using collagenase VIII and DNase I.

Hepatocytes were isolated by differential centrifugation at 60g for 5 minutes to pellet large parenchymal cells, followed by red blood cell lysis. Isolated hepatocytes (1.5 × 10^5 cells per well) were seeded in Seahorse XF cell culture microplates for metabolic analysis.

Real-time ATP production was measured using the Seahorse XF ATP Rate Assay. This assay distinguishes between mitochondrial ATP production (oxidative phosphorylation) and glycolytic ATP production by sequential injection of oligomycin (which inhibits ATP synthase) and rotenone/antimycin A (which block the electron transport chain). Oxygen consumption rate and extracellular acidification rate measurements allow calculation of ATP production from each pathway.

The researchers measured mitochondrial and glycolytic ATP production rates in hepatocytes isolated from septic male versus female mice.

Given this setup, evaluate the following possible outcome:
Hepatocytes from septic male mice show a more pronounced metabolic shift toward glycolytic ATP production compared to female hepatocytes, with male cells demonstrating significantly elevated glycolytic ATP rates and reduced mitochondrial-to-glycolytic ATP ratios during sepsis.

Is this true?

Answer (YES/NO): NO